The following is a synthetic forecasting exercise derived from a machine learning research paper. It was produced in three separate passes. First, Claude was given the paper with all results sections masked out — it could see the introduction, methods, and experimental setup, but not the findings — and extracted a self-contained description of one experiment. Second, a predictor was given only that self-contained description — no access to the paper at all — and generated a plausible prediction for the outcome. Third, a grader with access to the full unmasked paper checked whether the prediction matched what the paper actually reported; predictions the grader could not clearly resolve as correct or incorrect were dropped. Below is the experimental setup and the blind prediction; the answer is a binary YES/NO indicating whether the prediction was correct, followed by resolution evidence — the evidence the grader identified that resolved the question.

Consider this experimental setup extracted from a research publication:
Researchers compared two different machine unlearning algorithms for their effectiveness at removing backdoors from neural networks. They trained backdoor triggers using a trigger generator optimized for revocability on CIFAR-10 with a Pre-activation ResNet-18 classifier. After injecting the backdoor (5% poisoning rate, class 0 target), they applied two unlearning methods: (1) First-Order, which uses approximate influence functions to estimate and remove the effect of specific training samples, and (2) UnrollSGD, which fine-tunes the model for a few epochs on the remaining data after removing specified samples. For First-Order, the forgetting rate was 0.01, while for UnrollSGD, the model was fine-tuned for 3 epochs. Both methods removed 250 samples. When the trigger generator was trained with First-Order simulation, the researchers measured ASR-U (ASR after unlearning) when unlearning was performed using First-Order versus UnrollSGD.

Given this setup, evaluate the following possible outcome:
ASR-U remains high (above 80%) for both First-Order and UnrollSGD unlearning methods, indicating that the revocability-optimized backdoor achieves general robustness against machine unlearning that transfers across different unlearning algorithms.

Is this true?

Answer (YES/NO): NO